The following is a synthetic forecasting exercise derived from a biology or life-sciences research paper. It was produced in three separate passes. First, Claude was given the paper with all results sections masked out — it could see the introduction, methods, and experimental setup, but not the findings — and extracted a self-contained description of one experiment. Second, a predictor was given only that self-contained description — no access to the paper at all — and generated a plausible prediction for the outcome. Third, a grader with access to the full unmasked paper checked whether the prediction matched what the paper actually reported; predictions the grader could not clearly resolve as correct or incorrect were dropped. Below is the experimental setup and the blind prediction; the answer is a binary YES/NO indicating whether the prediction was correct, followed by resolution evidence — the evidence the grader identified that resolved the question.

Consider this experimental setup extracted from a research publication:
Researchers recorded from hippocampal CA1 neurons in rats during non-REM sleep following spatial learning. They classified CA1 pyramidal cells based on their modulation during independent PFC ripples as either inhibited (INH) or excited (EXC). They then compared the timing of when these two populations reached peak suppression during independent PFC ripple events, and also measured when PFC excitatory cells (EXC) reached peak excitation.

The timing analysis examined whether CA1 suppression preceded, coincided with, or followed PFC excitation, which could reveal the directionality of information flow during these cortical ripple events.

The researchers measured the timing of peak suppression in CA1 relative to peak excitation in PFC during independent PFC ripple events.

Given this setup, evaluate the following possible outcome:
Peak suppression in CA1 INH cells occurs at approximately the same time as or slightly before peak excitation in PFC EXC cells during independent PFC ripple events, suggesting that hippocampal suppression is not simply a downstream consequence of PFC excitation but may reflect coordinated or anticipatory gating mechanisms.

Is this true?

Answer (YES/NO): YES